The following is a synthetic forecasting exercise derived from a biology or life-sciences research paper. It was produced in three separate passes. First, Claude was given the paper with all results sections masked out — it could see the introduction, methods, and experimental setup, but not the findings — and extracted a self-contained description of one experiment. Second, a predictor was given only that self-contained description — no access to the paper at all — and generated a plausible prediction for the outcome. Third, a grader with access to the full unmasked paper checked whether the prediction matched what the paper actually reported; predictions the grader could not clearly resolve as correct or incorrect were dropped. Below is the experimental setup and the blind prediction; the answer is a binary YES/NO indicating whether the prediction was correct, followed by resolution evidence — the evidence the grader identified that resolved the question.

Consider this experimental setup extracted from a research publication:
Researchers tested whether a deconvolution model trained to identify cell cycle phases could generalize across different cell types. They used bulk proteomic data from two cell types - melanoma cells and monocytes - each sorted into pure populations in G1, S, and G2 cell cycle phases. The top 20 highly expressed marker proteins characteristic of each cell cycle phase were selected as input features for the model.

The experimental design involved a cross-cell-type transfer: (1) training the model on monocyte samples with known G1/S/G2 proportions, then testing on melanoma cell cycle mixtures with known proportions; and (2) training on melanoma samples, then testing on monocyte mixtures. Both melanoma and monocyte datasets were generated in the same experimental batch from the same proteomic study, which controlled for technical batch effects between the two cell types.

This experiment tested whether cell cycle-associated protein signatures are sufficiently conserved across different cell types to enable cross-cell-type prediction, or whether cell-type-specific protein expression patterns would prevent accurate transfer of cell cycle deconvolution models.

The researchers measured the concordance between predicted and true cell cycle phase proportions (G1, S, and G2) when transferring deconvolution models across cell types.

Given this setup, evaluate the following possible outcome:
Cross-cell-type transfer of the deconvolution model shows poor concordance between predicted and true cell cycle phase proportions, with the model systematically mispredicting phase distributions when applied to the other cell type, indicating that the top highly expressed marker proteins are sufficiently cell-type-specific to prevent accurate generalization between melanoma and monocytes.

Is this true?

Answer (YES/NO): NO